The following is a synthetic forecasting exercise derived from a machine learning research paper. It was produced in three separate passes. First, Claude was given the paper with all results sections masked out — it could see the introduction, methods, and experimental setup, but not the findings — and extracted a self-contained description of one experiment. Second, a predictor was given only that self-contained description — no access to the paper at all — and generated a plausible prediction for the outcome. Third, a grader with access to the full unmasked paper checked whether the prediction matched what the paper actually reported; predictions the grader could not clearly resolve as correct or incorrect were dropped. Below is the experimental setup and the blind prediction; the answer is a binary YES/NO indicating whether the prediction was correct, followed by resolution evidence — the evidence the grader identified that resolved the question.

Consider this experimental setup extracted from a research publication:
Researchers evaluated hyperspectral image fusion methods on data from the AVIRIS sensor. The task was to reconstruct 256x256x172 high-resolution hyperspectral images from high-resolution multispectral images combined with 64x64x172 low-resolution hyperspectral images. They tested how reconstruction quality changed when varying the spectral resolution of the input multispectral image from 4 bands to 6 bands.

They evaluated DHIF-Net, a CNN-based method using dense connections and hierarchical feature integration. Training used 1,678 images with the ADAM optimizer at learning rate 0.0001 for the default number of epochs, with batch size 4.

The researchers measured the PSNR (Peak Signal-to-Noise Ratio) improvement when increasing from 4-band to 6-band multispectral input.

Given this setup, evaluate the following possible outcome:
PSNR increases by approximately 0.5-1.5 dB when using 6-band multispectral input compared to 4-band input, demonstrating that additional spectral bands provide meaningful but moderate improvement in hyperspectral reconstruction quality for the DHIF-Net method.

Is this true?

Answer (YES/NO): NO